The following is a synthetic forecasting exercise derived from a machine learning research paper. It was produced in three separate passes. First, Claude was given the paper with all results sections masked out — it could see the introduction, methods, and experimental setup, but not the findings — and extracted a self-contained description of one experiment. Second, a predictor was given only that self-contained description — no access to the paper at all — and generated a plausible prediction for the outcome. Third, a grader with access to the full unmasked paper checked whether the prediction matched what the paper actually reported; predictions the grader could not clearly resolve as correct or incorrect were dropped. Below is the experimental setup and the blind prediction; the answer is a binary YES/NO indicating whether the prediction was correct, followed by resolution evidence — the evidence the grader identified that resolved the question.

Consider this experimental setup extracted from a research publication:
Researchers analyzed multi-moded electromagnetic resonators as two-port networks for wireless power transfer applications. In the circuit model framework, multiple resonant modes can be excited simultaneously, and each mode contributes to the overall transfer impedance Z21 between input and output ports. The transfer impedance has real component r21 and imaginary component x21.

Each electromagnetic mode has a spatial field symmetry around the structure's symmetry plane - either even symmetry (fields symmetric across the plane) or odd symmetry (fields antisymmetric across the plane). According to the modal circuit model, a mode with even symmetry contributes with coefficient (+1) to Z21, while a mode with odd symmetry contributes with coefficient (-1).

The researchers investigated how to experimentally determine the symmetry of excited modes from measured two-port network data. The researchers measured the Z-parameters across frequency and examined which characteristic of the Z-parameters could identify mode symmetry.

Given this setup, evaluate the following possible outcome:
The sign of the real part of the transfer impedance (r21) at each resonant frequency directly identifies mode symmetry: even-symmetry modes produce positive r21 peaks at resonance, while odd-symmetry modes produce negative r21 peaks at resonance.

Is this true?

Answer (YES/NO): YES